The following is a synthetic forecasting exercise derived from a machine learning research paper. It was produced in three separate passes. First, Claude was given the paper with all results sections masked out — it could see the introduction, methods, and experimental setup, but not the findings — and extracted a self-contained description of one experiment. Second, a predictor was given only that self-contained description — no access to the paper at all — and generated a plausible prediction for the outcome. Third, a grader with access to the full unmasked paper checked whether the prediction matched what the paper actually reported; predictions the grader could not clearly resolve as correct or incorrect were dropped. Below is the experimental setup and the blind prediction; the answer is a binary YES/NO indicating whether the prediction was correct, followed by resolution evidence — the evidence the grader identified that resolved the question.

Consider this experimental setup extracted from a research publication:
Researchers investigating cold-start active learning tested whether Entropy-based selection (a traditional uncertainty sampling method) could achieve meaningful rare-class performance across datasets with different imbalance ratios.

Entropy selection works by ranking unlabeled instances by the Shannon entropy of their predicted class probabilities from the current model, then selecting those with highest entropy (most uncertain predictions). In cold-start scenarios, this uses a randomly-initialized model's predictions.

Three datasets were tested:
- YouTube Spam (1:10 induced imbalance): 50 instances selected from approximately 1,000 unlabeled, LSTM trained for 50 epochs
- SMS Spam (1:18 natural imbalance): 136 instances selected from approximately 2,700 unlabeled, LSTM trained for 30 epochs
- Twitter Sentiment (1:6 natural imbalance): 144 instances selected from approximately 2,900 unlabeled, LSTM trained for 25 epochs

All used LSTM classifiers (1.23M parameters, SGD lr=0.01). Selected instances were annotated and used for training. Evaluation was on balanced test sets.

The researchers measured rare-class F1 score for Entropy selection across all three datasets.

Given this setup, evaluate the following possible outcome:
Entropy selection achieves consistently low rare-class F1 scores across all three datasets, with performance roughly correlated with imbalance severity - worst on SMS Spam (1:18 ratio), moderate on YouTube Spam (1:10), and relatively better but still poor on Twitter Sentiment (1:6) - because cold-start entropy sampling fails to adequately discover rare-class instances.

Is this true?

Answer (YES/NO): NO